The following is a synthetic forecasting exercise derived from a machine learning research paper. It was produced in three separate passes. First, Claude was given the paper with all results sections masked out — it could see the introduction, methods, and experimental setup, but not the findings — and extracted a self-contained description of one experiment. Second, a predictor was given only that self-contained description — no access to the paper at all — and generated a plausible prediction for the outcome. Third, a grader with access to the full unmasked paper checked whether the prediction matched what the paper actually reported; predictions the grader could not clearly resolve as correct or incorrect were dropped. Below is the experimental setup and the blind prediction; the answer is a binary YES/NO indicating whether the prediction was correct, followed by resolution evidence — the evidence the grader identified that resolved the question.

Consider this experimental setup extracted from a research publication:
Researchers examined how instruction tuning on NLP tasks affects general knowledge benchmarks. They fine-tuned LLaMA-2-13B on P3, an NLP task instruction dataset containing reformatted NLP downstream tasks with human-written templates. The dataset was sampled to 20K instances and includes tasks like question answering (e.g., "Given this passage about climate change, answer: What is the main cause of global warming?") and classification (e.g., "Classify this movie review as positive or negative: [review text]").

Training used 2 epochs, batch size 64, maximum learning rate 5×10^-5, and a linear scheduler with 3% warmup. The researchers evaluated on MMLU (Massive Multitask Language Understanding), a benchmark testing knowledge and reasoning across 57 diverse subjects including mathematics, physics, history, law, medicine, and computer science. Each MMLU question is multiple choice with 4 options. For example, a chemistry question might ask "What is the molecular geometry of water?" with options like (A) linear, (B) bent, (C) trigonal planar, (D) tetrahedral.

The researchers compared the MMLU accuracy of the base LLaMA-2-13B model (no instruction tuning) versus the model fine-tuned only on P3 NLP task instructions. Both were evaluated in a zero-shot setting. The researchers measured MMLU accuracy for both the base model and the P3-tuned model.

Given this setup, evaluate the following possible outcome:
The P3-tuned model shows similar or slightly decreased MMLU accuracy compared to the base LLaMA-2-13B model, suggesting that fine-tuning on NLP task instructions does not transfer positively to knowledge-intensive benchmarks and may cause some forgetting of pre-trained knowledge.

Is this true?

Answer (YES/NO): YES